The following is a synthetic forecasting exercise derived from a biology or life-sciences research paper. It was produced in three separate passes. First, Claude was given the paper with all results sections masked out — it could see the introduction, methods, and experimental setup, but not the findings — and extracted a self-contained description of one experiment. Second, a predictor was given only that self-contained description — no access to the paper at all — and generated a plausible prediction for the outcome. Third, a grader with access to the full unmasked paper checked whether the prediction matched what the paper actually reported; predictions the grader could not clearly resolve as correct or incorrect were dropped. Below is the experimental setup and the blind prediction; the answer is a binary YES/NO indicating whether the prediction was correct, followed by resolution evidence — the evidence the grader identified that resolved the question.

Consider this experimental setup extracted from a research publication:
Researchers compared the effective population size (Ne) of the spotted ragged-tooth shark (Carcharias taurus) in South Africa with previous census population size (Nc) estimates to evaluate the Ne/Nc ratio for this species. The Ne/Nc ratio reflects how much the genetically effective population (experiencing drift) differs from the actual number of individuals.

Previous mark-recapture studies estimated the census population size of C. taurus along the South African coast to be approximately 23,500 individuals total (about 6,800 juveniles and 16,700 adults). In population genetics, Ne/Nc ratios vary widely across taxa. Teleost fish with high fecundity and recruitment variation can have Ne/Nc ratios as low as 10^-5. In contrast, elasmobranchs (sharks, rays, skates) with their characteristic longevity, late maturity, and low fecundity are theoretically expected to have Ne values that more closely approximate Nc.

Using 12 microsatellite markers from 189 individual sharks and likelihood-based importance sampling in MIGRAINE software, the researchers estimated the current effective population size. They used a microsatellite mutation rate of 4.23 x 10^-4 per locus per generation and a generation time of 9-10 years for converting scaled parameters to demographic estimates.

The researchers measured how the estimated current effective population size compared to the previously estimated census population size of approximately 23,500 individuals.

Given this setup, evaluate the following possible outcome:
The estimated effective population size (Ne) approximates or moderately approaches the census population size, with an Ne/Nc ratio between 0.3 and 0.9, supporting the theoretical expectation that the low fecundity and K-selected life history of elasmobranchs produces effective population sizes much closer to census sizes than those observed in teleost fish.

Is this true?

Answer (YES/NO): NO